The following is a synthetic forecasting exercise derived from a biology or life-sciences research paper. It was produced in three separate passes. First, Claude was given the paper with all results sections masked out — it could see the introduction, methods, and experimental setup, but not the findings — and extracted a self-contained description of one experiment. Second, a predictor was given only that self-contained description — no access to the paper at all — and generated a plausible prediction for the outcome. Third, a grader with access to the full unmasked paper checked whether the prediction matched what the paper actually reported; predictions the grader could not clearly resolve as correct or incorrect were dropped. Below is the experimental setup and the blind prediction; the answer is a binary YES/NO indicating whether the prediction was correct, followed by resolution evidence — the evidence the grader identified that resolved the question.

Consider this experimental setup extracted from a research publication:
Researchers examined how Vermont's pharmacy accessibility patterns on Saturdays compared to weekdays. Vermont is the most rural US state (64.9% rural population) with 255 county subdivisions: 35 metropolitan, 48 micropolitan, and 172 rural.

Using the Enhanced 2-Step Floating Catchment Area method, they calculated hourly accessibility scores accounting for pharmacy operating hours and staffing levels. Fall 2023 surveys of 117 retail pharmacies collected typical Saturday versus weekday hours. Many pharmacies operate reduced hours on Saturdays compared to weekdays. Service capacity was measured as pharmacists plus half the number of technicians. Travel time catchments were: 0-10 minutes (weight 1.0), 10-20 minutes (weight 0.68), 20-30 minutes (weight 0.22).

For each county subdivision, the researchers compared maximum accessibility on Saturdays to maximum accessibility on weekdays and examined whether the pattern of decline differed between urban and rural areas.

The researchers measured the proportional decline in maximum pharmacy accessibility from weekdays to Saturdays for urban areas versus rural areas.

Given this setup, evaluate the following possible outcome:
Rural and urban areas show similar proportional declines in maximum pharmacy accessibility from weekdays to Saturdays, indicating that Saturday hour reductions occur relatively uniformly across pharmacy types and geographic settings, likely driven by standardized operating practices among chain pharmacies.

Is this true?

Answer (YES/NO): NO